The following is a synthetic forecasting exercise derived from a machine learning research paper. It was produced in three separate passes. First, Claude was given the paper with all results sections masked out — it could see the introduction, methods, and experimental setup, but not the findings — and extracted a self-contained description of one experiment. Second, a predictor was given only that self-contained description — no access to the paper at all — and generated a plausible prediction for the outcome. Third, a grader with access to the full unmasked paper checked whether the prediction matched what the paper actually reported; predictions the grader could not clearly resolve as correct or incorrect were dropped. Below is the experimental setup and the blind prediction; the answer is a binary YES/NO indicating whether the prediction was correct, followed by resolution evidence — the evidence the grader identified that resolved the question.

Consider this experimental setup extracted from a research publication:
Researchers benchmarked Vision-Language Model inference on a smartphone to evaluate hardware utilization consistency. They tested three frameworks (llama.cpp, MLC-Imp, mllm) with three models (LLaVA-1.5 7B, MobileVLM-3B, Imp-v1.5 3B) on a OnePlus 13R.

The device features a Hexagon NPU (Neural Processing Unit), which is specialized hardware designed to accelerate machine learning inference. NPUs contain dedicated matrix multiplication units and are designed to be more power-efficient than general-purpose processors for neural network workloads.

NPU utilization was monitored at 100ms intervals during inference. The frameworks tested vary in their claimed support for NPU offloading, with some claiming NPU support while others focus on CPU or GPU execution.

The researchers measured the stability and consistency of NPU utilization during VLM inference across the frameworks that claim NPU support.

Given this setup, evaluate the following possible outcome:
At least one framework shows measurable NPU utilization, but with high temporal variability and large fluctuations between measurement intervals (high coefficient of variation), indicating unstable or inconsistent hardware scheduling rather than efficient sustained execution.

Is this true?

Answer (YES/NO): NO